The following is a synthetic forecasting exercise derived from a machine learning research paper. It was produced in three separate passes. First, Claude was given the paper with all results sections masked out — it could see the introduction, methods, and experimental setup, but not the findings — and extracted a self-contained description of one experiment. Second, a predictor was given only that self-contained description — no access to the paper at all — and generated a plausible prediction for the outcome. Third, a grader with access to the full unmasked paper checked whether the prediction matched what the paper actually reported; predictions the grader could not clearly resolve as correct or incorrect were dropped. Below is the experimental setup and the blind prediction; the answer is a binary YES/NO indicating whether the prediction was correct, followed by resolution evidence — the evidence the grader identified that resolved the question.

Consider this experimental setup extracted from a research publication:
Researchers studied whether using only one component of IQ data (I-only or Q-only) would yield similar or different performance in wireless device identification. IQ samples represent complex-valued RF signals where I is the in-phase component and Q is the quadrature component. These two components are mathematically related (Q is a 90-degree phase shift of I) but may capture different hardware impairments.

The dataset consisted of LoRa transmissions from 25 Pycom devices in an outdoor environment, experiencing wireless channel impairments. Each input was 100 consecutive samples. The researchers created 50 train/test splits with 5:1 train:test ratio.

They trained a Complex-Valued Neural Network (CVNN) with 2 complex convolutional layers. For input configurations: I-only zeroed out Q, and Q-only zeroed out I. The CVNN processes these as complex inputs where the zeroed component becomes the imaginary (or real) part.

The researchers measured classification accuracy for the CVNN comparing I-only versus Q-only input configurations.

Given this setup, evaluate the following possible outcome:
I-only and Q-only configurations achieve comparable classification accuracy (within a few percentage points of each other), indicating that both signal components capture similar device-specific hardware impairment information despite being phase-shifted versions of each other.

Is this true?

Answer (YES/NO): YES